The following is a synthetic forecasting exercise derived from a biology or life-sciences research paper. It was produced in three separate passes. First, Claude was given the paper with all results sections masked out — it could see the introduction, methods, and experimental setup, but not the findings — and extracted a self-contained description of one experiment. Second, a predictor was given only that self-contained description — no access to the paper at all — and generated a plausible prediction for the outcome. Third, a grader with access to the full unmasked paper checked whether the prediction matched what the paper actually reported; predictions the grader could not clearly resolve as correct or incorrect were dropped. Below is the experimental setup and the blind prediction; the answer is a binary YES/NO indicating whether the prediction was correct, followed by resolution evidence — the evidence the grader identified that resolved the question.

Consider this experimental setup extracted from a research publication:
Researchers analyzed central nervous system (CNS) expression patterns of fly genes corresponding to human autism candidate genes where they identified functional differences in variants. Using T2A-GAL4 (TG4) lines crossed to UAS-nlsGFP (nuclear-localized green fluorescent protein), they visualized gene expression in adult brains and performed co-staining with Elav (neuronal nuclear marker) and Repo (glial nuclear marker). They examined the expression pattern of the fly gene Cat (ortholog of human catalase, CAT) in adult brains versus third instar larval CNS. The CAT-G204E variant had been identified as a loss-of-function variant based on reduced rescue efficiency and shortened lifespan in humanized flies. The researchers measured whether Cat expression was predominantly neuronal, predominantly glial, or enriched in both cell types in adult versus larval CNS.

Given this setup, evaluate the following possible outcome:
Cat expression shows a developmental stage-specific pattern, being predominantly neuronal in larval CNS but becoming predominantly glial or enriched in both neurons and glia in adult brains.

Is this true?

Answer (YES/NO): NO